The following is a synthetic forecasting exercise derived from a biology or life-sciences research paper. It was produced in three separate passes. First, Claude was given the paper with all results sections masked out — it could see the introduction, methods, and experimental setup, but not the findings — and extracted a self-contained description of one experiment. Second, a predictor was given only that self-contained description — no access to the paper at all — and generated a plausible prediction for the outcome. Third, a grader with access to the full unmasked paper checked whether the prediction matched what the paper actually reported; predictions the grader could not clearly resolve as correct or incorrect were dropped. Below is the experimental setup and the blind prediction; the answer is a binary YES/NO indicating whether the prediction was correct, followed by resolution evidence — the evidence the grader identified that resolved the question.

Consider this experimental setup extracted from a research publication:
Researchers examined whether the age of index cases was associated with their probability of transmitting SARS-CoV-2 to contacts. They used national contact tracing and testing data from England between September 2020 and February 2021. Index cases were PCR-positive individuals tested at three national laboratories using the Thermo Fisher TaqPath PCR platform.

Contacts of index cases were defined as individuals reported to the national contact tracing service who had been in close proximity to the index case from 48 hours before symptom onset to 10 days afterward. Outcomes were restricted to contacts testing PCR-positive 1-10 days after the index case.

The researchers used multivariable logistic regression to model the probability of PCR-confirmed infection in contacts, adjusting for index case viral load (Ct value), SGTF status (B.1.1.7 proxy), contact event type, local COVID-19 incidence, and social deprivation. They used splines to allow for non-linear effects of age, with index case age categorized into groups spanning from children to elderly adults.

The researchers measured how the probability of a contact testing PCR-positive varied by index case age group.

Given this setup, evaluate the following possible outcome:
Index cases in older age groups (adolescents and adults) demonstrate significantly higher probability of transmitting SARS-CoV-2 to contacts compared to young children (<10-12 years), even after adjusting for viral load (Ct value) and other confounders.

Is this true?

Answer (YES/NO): YES